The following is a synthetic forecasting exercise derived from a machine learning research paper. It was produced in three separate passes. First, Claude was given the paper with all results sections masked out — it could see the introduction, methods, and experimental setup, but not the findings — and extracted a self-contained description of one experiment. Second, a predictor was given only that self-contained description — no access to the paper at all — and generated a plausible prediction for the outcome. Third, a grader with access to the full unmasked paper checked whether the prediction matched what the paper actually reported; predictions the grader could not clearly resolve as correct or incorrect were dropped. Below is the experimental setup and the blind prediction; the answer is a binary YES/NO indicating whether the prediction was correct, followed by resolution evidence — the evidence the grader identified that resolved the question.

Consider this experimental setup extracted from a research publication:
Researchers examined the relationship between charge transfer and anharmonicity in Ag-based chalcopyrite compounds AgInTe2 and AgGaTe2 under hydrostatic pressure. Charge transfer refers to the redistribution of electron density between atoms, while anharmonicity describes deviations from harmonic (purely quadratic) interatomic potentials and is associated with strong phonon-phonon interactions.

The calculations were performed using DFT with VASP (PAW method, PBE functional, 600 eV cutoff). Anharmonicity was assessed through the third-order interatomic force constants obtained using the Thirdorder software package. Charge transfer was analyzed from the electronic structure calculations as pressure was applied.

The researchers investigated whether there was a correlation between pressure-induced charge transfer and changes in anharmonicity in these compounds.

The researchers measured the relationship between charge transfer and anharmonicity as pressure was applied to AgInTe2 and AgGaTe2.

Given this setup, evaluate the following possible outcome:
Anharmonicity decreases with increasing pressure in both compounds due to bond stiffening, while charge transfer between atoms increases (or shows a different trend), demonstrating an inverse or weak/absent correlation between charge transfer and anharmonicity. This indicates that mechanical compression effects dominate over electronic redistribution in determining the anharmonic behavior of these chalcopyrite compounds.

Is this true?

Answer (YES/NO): NO